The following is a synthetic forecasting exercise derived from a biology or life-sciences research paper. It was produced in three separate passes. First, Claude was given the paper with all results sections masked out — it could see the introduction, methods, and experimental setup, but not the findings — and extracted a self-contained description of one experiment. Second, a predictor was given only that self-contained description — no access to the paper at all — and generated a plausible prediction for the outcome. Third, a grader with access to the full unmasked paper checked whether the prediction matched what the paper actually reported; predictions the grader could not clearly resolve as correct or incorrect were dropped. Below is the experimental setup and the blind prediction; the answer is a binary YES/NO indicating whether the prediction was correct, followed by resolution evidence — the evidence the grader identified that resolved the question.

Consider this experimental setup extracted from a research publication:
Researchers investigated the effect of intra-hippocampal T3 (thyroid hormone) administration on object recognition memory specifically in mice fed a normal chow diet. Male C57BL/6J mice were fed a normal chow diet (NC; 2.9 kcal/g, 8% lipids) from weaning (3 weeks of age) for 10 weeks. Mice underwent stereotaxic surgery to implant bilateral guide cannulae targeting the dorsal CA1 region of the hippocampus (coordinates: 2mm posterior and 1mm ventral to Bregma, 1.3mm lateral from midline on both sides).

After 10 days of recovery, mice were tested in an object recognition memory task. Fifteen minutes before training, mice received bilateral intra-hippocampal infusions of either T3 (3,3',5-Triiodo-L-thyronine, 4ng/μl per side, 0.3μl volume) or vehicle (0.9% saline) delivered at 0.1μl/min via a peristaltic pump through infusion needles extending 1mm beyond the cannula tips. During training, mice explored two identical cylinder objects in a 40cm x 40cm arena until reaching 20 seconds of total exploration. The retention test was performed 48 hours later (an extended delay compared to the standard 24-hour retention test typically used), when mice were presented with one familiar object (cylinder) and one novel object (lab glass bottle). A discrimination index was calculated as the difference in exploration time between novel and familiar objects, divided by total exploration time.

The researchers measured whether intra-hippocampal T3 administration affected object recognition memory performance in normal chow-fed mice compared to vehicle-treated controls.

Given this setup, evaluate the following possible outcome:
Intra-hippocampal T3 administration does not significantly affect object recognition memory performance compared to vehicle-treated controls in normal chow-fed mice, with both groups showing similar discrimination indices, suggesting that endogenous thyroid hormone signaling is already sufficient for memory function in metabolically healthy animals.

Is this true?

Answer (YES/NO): YES